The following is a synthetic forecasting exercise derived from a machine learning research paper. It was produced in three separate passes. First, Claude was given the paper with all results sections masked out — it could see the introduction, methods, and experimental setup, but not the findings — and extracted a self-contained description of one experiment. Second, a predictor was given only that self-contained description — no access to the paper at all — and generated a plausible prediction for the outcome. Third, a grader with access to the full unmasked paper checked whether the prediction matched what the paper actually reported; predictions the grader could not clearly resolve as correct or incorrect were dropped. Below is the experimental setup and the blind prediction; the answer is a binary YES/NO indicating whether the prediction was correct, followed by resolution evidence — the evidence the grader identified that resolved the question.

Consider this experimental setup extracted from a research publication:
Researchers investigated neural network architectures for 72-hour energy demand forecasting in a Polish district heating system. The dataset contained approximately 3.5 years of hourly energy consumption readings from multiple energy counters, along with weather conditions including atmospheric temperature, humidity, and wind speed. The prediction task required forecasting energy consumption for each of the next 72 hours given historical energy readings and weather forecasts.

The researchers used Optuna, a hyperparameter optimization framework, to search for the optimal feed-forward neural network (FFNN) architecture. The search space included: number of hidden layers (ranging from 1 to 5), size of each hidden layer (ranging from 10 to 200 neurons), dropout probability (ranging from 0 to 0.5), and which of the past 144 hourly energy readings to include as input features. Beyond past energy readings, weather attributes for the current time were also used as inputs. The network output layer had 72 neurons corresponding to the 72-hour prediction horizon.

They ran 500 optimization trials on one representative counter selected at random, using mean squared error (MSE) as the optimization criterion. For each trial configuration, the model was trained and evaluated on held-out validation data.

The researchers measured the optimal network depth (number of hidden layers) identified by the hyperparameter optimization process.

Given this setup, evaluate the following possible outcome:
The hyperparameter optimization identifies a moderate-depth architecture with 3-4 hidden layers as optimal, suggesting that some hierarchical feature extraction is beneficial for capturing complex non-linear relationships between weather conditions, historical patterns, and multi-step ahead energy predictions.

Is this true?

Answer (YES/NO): NO